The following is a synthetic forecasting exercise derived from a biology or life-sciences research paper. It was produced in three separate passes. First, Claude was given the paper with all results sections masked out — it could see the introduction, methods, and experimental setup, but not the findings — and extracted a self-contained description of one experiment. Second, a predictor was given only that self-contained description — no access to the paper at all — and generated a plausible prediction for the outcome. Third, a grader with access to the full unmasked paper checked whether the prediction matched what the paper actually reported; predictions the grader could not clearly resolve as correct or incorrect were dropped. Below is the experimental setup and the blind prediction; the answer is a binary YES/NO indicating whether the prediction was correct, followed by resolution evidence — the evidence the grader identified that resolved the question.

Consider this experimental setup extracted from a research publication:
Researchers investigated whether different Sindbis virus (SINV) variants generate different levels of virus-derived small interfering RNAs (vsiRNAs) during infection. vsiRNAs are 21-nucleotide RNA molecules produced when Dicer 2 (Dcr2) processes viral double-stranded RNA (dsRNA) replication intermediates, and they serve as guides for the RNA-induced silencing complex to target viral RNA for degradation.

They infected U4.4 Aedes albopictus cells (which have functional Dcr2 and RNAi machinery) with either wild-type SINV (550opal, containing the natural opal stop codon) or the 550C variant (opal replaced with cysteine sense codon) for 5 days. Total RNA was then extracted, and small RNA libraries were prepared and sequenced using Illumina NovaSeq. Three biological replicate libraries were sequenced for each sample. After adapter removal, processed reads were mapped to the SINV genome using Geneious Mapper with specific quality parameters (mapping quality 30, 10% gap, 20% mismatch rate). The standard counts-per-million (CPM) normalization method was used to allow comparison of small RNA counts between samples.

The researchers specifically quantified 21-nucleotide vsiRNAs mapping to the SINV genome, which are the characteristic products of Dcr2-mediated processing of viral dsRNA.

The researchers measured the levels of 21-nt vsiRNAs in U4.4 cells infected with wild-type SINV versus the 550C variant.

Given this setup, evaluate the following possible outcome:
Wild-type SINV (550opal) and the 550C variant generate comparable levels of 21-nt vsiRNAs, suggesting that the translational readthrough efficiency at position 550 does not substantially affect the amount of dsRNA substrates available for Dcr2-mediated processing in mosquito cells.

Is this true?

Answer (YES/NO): NO